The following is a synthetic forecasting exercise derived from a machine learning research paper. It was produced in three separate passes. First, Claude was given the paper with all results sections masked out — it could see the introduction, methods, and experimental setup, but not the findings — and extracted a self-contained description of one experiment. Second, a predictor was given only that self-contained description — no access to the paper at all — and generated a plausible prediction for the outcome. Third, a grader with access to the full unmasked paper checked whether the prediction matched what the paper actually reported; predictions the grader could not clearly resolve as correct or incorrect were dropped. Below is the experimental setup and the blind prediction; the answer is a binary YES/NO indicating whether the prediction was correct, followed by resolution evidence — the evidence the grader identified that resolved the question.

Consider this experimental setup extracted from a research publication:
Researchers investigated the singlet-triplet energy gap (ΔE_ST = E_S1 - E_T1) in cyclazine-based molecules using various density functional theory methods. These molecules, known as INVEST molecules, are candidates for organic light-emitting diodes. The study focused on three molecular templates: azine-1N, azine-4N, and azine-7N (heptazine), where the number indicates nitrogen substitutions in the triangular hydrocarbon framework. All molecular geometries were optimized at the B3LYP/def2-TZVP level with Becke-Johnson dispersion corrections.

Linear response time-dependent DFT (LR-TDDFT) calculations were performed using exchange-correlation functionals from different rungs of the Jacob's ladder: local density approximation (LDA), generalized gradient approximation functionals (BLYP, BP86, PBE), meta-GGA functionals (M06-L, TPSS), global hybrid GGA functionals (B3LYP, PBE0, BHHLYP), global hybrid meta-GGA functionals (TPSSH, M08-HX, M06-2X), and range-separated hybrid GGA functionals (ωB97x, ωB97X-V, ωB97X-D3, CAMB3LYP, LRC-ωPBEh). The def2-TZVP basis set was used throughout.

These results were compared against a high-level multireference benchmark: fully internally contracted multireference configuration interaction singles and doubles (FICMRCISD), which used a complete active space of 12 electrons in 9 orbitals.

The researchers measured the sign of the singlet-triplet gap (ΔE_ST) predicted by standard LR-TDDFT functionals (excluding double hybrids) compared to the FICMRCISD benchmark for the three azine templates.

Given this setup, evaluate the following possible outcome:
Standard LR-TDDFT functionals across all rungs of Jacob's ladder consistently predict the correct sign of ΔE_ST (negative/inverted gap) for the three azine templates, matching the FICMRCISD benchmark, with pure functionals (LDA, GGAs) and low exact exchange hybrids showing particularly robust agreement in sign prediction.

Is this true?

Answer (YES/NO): NO